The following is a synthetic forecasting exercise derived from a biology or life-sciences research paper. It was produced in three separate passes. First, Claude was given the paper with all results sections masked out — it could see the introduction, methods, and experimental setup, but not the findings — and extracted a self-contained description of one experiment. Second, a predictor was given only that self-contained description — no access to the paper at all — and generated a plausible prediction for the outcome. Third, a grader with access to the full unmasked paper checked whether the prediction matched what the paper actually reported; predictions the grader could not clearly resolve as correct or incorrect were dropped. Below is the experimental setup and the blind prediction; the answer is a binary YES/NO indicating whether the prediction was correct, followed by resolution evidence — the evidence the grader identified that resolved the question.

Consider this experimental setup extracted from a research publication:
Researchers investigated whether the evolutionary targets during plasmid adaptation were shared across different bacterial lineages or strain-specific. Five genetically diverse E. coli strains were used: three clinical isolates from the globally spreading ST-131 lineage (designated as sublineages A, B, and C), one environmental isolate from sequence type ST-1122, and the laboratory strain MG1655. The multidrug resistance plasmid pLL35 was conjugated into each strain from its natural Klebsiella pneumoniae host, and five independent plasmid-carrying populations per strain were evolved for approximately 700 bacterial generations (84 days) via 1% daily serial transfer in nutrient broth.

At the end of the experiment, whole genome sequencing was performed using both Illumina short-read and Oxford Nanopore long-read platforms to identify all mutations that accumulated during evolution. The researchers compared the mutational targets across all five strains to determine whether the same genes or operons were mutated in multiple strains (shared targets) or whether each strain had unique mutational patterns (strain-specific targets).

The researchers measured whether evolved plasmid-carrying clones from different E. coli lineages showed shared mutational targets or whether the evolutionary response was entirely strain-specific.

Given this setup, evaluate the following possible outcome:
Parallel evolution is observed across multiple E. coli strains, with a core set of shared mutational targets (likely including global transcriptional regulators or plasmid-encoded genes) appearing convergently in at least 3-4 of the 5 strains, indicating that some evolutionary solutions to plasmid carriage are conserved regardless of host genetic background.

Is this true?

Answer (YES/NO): NO